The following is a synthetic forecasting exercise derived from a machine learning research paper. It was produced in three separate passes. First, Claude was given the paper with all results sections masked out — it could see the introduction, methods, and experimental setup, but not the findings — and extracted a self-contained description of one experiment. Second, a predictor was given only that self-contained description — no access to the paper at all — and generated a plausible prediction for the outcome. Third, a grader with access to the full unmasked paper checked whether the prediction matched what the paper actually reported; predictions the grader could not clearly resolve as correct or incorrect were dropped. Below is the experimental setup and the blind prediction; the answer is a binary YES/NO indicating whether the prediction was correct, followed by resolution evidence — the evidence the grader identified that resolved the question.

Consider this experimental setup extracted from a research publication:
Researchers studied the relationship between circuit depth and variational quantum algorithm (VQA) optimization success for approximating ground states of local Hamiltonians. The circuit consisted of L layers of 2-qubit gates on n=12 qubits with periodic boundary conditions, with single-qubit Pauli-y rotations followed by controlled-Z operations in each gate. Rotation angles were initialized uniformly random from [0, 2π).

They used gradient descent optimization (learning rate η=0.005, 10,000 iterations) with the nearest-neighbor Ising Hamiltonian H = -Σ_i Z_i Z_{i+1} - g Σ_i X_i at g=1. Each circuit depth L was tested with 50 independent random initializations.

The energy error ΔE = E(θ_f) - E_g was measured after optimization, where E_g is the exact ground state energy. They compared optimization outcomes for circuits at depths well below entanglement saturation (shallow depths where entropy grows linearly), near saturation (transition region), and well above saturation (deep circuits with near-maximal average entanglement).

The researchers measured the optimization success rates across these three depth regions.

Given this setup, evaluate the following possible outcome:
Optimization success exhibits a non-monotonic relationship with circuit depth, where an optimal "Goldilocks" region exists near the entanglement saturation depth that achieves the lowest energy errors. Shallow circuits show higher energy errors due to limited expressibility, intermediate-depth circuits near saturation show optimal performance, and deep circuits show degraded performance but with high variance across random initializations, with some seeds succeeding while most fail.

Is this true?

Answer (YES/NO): NO